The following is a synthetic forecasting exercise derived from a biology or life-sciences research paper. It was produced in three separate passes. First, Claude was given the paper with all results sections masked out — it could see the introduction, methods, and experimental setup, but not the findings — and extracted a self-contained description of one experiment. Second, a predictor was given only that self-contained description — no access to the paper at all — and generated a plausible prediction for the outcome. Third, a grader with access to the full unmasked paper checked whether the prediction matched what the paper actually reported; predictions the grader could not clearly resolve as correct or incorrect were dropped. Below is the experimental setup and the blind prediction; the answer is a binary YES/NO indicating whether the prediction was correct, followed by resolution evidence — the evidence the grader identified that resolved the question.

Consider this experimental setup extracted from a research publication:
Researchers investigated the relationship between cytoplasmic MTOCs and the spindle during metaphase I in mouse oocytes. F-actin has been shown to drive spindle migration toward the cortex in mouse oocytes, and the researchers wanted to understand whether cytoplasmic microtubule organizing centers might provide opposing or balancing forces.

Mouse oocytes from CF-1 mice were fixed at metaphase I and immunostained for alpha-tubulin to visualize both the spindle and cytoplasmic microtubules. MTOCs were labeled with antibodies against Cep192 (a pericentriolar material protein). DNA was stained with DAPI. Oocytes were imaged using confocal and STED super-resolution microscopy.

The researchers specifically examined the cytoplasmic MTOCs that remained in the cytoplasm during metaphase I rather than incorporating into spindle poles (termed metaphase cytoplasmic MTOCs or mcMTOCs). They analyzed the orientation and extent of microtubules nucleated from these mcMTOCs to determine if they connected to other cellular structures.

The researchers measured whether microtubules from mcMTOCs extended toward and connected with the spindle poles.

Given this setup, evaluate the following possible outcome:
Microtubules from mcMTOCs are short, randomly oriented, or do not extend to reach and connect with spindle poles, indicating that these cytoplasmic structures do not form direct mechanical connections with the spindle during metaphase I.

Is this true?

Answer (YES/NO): NO